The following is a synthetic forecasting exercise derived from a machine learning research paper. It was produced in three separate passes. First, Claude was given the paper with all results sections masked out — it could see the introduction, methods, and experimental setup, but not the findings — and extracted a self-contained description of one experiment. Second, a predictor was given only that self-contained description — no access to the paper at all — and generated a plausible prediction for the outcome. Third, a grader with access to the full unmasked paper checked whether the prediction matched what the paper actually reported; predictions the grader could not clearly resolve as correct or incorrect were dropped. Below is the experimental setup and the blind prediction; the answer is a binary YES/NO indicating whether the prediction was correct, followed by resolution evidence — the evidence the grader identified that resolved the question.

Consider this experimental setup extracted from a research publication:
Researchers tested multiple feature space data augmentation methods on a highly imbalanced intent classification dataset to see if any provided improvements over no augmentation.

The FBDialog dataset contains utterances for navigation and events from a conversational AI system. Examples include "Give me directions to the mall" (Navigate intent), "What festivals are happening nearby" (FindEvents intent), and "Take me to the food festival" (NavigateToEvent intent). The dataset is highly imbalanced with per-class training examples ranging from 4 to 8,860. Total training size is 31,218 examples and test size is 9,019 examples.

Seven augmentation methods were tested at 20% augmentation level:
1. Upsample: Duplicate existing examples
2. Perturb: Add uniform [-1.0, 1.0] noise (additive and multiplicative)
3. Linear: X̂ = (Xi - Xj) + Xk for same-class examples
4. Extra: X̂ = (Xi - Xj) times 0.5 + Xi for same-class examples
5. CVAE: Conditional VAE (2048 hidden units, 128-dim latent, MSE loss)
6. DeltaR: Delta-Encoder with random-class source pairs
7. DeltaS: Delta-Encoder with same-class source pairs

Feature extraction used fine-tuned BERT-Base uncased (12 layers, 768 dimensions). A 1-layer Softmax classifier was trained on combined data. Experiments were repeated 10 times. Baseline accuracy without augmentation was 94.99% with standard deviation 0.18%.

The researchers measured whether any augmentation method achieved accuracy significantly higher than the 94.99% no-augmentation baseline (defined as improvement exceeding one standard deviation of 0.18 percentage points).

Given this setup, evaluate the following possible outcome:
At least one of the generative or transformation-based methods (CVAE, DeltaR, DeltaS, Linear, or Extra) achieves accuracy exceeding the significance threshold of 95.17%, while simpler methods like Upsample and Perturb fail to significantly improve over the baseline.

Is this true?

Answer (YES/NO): NO